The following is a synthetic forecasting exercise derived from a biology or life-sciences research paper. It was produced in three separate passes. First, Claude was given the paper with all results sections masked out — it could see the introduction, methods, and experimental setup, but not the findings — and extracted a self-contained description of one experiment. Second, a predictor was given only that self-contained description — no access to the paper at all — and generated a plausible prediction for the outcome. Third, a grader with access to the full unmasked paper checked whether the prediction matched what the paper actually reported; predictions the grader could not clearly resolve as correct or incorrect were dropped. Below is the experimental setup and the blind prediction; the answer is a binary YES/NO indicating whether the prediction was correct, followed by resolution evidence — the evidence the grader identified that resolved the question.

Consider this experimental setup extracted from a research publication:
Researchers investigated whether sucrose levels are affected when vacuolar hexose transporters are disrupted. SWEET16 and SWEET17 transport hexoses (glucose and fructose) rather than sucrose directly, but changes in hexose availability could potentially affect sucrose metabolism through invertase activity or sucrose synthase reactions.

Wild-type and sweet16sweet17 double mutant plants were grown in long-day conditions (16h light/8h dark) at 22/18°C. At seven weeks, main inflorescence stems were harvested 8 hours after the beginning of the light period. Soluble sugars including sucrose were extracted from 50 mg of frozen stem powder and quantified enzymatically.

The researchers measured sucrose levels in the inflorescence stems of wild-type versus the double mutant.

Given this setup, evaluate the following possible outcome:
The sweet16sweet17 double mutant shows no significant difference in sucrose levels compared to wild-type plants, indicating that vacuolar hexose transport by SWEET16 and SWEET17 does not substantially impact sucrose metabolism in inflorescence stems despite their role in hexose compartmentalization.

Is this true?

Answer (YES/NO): YES